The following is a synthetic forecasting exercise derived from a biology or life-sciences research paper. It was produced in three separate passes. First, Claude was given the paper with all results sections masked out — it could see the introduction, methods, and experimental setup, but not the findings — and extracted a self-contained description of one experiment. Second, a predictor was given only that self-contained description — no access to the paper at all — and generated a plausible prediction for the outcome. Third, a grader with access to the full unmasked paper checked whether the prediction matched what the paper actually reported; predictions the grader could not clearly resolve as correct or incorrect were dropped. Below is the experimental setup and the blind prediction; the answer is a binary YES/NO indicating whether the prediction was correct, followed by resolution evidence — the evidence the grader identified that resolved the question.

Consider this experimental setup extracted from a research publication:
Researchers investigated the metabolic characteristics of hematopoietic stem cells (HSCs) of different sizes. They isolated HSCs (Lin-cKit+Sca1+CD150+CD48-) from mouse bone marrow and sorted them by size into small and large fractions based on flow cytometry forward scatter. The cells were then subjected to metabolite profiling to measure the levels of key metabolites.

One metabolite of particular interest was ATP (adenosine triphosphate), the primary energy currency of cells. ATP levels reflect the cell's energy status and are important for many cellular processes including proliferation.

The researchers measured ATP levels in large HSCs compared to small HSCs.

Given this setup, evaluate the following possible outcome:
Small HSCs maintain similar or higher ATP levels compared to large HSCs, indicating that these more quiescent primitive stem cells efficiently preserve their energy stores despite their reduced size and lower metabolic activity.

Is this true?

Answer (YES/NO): YES